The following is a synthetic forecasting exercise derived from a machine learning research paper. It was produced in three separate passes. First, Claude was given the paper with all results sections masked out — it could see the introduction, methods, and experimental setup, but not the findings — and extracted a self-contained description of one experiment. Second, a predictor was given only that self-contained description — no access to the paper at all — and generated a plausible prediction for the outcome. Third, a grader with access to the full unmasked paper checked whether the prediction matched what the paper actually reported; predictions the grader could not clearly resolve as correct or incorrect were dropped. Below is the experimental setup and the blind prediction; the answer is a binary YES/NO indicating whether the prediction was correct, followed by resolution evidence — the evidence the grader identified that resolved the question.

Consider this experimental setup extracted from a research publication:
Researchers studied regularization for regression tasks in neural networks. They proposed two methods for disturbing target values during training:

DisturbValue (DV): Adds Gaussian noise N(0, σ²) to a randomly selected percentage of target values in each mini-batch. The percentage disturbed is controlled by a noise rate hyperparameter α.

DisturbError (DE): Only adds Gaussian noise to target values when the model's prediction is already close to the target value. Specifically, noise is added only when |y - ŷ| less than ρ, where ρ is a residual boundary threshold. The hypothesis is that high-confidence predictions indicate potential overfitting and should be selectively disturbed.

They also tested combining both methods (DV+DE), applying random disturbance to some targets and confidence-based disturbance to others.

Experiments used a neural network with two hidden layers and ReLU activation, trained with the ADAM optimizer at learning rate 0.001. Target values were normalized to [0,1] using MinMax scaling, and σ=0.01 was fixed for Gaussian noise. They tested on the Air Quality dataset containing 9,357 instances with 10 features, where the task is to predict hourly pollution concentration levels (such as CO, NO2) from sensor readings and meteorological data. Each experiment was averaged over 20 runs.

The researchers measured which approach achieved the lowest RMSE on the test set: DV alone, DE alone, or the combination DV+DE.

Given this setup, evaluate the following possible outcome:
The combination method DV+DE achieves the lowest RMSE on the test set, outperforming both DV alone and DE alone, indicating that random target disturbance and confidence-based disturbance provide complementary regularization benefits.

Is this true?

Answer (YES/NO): YES